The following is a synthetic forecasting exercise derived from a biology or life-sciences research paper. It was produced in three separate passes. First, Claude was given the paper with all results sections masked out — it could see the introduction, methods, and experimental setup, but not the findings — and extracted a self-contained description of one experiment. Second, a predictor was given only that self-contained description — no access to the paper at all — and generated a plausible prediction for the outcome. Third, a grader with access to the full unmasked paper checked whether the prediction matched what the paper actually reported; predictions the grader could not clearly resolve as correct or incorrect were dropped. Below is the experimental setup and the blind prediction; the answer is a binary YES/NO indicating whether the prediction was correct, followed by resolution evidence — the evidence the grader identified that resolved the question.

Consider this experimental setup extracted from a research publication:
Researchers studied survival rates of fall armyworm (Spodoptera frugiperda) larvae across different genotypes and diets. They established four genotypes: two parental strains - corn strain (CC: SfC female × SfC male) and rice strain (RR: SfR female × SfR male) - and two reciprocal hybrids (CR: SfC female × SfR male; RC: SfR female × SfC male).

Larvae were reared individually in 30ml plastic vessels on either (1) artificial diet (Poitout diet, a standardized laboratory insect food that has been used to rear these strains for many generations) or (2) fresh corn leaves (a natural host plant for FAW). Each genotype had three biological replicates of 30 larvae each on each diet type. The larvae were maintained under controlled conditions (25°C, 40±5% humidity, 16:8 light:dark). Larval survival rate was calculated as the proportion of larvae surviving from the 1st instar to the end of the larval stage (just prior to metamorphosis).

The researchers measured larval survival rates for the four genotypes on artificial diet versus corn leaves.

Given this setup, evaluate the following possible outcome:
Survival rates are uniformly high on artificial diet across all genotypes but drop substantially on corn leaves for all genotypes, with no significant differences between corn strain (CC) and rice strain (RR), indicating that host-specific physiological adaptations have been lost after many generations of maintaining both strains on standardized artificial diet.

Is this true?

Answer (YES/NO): NO